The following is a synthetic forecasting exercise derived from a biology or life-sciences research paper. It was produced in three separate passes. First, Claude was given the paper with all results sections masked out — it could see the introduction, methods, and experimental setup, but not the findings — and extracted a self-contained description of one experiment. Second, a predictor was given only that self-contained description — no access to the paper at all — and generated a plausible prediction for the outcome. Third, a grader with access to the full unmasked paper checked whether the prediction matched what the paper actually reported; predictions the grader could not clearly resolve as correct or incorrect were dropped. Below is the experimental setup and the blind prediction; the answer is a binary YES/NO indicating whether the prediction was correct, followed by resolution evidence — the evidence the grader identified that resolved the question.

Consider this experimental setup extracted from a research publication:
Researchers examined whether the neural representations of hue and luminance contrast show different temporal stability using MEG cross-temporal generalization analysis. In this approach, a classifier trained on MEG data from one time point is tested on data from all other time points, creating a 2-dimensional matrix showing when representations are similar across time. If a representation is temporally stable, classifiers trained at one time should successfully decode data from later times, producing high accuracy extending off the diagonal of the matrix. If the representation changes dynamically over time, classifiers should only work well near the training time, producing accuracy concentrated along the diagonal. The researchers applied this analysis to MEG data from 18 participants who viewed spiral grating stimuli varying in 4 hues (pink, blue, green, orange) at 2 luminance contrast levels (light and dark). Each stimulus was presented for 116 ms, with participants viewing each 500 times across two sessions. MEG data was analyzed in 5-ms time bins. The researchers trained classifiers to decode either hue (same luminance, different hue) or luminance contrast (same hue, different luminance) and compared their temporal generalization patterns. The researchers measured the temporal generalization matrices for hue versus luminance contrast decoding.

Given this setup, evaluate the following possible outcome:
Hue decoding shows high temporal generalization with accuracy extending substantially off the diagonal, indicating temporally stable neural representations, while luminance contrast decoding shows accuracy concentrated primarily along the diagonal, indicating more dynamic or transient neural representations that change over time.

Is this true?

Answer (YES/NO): YES